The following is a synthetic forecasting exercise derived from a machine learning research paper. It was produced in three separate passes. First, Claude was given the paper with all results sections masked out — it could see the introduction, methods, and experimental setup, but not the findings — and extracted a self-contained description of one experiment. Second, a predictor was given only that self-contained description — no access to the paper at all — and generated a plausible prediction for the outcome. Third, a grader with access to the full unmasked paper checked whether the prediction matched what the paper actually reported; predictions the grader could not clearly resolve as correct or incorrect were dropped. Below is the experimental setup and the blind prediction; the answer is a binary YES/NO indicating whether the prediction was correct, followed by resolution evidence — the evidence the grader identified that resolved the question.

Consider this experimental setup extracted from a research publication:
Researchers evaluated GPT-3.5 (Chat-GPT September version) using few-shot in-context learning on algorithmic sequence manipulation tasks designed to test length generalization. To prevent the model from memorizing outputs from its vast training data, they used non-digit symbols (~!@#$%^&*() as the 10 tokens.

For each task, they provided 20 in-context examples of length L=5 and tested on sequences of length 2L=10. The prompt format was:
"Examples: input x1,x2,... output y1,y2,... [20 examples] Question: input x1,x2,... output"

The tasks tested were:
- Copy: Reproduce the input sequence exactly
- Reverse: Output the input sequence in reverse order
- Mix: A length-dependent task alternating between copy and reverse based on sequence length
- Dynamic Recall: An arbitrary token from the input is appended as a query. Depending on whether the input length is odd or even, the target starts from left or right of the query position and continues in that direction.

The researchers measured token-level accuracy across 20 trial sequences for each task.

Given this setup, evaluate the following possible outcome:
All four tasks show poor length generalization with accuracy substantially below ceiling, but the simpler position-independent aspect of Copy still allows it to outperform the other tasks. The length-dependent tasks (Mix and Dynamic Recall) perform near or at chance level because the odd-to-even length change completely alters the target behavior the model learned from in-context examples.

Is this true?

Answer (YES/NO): NO